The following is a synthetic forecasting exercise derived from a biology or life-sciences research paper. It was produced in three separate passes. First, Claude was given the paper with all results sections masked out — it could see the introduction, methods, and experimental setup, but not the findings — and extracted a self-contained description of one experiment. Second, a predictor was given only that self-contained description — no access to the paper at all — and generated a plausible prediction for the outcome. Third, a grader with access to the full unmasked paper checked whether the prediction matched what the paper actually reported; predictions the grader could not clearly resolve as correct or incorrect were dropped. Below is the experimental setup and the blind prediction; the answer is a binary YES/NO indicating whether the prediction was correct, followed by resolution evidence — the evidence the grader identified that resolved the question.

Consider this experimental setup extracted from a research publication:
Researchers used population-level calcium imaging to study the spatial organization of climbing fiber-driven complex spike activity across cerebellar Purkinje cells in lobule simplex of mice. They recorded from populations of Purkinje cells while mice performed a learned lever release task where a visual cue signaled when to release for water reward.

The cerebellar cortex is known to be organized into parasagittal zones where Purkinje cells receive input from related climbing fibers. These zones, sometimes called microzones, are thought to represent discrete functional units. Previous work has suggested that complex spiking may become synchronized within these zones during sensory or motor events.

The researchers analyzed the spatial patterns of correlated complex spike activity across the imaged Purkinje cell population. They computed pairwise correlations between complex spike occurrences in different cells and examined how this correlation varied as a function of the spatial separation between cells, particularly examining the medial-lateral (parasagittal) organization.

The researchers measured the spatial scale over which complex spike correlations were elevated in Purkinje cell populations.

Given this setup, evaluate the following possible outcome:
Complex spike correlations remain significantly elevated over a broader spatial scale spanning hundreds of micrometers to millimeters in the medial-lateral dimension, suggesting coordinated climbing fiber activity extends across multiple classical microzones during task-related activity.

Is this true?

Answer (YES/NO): YES